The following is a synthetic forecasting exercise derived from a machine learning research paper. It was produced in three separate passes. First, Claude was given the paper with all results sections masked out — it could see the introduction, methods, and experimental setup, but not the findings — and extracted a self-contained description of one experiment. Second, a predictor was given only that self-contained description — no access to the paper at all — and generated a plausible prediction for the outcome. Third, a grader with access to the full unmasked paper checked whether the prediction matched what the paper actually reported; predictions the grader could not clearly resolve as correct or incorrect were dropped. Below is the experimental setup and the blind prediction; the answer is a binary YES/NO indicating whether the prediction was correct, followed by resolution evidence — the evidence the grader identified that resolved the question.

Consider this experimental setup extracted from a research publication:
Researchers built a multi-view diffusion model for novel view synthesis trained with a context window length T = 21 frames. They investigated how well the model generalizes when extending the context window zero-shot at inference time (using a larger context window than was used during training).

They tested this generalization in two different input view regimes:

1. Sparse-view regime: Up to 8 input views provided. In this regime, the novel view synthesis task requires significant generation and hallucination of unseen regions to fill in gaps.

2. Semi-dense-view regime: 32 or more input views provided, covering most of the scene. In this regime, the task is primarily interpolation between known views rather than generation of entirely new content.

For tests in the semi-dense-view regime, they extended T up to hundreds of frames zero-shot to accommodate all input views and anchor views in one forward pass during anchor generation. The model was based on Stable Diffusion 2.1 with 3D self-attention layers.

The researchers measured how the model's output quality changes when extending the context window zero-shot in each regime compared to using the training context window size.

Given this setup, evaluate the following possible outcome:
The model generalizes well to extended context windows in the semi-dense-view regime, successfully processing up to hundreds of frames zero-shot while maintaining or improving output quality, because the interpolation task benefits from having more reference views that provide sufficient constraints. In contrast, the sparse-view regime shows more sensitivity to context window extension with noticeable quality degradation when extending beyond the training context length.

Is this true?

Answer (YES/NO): YES